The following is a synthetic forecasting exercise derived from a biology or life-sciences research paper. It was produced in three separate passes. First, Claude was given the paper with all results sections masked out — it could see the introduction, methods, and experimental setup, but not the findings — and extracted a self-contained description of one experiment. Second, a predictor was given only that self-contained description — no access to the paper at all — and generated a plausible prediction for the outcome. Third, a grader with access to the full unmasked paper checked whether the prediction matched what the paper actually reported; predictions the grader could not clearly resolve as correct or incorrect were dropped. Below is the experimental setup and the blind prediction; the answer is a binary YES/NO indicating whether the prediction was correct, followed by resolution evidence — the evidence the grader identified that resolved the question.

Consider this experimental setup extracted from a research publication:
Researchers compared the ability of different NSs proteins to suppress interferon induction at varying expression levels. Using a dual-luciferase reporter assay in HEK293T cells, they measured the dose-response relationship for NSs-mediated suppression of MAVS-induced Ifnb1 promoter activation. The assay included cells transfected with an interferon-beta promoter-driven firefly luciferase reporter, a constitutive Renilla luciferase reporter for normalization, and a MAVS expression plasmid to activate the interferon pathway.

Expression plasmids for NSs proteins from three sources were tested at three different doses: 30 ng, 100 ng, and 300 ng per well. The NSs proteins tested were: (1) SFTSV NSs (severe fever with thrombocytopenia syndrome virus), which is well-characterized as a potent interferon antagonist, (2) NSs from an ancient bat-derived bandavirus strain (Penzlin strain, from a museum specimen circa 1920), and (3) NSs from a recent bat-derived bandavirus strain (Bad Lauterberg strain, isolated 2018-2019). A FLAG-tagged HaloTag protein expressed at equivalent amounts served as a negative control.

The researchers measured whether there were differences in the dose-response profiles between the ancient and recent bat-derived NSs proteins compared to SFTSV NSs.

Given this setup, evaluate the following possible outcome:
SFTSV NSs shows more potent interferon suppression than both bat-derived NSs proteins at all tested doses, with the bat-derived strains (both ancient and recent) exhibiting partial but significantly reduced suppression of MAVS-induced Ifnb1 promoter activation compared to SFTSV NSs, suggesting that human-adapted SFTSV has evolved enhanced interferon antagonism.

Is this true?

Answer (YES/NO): NO